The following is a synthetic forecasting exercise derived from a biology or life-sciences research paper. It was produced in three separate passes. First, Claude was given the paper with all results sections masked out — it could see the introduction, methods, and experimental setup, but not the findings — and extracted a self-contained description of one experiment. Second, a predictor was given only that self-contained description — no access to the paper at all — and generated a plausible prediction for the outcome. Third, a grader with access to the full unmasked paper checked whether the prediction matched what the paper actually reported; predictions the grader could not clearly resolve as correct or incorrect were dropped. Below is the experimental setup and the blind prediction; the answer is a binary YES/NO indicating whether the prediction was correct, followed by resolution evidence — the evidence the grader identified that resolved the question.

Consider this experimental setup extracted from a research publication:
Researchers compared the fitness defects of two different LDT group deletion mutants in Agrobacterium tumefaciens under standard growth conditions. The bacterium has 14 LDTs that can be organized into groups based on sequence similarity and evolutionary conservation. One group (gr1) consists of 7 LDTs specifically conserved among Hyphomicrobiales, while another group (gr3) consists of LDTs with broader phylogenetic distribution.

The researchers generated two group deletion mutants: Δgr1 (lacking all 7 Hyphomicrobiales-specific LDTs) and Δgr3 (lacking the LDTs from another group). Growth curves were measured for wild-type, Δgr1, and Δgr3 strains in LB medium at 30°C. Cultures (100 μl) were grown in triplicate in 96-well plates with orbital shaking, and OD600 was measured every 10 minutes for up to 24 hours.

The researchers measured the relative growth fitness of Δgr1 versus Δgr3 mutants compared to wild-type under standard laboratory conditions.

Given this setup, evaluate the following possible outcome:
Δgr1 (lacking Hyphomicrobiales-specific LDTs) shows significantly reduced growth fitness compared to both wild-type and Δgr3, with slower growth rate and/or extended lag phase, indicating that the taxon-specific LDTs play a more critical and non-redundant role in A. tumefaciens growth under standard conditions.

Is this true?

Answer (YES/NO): NO